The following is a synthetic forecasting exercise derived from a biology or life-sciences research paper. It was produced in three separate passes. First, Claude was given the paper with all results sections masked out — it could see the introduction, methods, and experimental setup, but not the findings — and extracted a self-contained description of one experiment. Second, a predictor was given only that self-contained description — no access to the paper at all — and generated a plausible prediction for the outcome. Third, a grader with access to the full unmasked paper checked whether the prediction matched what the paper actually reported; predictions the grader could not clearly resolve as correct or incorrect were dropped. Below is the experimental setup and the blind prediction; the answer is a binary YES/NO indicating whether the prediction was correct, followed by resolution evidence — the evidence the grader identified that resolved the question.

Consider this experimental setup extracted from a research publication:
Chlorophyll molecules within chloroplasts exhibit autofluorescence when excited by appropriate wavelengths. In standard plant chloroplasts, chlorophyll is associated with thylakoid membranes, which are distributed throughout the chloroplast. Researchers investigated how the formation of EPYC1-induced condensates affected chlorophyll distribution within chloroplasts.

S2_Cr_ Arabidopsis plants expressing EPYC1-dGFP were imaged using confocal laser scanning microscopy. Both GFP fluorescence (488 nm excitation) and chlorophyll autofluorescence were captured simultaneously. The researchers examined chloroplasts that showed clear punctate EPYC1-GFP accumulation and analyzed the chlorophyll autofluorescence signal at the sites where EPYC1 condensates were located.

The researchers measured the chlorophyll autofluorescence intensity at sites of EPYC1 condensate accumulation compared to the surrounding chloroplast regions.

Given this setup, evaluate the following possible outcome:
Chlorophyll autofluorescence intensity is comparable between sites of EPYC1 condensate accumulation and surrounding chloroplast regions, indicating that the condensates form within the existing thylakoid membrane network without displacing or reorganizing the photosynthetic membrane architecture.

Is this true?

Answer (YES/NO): NO